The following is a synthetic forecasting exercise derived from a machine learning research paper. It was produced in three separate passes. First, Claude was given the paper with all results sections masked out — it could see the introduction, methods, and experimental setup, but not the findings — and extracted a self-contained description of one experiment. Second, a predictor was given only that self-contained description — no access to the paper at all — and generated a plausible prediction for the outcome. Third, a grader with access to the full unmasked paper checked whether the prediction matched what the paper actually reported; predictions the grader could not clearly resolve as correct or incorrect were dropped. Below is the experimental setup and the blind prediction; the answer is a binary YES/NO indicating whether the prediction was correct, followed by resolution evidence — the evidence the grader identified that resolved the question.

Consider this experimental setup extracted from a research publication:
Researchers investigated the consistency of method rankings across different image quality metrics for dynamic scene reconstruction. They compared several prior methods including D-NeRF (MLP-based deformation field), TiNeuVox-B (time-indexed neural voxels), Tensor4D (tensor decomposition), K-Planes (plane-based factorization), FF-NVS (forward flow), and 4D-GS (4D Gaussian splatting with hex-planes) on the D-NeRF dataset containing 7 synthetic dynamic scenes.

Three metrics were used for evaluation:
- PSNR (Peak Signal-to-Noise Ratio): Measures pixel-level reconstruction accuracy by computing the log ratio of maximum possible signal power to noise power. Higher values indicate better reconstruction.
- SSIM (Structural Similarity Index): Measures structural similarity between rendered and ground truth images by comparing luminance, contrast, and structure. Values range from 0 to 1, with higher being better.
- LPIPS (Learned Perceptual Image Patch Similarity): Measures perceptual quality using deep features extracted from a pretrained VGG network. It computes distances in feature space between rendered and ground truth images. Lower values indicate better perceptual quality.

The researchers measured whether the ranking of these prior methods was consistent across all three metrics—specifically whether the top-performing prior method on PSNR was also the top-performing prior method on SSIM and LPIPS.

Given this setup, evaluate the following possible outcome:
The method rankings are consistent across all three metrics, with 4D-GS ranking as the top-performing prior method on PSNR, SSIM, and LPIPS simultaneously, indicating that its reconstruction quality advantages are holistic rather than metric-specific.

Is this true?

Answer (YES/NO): YES